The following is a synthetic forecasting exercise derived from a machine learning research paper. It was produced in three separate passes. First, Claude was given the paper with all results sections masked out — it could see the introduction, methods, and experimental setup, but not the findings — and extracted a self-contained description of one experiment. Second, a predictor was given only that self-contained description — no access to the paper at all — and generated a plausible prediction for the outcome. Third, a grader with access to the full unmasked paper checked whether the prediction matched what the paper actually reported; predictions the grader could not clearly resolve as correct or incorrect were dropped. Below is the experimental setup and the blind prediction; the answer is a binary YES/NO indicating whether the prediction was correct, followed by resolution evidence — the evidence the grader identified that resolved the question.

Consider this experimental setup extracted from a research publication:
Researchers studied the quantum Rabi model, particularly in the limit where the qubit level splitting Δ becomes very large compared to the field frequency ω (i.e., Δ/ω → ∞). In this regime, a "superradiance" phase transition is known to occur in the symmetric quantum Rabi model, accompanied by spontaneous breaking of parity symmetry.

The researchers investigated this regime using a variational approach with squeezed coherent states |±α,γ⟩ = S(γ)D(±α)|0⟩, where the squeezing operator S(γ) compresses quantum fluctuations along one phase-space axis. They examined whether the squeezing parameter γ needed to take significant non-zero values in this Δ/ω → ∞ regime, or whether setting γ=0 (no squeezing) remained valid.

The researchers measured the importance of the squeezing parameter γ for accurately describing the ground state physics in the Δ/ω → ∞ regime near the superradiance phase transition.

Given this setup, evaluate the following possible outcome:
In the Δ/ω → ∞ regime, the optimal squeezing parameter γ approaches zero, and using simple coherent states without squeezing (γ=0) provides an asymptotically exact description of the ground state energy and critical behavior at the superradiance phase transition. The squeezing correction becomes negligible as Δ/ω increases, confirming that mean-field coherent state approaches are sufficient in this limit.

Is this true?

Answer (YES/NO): NO